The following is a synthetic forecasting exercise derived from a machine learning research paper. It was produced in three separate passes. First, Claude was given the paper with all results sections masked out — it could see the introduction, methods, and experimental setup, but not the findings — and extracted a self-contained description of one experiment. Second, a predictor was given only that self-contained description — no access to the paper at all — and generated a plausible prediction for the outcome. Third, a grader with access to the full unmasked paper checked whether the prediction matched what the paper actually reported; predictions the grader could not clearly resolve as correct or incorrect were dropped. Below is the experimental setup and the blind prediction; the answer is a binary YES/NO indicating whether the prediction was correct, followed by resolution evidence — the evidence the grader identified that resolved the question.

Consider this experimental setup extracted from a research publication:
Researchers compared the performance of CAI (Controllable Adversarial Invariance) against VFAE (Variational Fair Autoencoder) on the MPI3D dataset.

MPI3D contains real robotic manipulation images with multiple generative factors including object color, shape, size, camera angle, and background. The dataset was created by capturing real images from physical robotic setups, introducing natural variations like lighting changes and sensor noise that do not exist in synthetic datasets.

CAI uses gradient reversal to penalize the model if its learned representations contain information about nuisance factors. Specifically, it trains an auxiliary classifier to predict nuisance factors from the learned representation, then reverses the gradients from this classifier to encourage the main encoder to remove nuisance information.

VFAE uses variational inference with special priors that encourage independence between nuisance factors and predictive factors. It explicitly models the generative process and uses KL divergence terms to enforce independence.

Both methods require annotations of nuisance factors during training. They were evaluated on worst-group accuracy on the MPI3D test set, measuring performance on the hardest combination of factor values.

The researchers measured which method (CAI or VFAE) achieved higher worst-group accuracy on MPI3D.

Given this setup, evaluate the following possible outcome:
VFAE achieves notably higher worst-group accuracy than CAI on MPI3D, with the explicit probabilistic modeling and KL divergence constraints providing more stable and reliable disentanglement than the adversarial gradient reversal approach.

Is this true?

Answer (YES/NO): NO